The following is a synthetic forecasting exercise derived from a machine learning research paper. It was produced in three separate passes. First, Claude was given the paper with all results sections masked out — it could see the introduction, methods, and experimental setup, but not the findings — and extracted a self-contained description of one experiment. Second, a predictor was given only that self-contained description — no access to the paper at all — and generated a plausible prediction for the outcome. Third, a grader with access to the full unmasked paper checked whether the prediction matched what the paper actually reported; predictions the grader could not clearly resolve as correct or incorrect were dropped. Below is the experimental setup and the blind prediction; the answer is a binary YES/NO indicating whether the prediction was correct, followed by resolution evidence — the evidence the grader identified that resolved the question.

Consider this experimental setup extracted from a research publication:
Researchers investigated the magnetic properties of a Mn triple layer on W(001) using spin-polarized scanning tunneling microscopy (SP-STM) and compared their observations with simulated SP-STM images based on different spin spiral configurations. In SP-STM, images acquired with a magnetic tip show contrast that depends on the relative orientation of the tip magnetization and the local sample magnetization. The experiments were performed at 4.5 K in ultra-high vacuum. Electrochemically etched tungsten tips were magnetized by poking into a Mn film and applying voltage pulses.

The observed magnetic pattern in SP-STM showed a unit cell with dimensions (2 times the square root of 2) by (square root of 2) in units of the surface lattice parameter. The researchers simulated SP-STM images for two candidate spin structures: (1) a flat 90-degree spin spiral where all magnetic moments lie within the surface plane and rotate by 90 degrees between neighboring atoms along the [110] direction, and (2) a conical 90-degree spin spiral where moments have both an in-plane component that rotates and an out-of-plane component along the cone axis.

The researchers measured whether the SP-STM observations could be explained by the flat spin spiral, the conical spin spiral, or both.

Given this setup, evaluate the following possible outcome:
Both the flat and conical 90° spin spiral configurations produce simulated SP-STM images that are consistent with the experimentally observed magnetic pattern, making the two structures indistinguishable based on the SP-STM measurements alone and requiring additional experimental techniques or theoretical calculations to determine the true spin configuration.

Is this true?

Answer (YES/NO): YES